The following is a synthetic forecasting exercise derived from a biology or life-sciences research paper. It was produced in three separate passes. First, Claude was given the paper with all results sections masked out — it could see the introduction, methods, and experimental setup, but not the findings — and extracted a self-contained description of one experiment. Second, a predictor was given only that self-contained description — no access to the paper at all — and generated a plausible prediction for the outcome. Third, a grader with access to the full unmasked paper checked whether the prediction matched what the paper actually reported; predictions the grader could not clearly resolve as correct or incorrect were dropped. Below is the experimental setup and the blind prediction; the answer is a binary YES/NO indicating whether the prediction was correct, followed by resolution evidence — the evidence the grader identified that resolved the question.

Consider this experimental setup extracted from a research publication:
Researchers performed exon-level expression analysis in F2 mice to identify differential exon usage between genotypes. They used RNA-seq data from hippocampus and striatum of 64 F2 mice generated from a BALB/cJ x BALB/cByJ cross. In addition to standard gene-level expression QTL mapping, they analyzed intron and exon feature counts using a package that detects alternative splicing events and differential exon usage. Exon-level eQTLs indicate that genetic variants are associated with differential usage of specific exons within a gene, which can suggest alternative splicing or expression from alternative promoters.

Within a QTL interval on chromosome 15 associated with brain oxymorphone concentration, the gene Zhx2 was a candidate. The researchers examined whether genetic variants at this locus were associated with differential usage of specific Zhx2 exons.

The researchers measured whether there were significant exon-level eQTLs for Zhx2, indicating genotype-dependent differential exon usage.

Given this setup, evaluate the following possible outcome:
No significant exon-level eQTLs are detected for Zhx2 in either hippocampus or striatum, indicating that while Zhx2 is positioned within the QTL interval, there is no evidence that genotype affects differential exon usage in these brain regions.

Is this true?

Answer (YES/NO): NO